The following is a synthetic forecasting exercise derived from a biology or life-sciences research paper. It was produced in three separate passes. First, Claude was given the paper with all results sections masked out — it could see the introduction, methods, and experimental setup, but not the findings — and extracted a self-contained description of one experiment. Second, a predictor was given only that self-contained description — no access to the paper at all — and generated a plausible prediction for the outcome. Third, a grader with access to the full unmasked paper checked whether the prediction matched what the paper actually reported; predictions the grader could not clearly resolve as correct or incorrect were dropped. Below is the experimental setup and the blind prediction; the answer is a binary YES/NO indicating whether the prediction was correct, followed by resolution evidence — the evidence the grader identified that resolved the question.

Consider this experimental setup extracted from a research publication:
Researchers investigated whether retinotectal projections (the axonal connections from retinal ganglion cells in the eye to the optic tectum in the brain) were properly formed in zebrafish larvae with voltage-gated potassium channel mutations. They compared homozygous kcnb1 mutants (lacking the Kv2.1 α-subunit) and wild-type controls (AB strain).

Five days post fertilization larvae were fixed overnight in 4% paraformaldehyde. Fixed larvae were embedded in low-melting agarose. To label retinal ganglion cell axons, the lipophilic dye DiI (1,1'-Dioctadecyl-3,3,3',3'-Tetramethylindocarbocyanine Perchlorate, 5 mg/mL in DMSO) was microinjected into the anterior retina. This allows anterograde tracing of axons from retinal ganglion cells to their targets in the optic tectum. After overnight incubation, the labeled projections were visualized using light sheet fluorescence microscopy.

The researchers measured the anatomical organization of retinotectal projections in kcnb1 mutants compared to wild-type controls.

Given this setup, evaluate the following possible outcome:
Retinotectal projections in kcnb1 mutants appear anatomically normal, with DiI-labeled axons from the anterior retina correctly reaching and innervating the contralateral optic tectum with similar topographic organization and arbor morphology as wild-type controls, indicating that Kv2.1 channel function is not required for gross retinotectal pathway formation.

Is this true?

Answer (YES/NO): YES